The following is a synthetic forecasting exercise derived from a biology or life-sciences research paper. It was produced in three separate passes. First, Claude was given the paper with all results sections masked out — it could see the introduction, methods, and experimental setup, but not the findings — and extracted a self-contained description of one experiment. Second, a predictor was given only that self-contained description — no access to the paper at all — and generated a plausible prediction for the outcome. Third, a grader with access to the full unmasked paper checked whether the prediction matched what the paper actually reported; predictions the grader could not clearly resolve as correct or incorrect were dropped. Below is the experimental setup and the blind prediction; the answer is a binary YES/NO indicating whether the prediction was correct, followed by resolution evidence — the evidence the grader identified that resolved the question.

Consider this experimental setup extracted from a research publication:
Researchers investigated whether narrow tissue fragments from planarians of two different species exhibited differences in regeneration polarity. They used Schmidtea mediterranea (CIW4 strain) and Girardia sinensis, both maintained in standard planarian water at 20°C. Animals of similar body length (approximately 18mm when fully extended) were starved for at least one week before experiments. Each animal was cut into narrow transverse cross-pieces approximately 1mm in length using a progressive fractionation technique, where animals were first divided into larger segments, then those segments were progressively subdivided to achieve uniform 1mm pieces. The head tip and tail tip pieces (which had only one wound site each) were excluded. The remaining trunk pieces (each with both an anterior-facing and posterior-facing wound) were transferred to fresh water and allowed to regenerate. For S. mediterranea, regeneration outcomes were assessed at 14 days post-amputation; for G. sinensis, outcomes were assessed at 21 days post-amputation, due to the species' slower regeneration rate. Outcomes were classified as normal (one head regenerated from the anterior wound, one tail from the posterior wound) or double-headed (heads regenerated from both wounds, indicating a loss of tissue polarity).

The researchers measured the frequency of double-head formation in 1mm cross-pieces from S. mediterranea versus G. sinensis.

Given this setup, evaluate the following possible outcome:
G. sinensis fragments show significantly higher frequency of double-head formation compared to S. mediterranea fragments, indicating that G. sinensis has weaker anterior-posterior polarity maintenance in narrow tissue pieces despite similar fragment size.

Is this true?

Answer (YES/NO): YES